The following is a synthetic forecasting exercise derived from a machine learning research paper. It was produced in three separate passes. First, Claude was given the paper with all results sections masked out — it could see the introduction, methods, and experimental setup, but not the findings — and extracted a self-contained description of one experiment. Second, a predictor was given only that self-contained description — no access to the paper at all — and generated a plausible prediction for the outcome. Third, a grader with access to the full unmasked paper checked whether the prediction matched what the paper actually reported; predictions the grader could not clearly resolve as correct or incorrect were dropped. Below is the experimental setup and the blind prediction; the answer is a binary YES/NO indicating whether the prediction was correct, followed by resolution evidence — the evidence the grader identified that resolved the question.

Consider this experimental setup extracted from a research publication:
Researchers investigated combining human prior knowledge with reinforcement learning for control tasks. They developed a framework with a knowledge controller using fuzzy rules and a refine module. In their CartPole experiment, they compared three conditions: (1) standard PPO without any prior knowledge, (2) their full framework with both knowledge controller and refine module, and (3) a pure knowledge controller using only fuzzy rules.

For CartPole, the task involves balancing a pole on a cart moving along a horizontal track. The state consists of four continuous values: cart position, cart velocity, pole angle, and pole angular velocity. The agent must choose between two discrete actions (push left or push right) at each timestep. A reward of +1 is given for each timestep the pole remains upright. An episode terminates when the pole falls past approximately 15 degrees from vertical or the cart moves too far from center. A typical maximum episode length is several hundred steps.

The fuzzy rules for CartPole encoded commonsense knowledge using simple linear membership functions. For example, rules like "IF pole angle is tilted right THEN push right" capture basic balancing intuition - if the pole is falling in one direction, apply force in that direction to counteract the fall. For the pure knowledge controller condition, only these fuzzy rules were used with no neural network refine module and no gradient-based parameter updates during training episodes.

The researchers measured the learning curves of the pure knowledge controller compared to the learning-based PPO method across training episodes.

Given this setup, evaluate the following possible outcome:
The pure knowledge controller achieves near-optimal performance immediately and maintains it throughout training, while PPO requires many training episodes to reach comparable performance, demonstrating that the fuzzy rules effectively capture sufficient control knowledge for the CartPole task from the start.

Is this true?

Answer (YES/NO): NO